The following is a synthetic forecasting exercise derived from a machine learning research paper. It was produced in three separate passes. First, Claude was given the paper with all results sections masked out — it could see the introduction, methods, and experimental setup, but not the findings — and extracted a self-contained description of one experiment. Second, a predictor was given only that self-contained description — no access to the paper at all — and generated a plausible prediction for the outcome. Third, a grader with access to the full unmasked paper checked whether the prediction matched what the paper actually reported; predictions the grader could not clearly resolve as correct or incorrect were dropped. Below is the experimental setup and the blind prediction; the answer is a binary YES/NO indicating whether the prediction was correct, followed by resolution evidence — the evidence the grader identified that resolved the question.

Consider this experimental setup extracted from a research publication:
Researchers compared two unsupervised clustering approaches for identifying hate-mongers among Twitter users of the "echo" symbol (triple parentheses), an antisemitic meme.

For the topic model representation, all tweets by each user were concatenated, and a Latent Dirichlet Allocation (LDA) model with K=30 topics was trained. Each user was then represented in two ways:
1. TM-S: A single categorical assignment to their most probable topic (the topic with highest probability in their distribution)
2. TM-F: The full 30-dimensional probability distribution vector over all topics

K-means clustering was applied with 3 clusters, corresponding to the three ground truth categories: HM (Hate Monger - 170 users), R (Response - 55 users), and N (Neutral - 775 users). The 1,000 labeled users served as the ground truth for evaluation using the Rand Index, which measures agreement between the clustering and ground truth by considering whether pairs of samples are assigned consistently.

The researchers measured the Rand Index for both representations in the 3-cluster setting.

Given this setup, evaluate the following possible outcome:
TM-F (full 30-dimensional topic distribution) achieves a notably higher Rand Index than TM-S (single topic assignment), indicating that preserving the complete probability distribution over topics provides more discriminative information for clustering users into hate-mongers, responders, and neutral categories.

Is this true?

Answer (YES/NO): YES